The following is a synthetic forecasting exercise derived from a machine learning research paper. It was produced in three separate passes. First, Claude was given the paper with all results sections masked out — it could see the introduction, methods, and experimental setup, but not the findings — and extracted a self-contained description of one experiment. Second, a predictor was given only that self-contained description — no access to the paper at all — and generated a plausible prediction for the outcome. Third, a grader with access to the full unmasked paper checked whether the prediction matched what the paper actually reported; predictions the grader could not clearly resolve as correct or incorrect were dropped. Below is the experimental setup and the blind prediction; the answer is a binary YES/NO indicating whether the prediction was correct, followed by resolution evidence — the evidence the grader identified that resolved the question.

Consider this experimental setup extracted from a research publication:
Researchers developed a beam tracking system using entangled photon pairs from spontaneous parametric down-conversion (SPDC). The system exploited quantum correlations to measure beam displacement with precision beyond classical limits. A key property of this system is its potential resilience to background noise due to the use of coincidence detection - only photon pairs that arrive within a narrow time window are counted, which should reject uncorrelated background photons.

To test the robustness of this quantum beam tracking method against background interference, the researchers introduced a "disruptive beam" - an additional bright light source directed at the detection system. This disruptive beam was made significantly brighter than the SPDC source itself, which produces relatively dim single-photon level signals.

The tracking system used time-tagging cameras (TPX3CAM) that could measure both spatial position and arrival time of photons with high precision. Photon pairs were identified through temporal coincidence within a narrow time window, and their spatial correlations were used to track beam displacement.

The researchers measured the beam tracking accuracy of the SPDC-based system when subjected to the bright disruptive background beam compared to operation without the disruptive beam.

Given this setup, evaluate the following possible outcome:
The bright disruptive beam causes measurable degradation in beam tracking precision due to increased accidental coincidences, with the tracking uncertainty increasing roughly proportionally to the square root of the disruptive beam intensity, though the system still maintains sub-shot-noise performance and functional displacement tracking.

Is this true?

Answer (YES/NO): NO